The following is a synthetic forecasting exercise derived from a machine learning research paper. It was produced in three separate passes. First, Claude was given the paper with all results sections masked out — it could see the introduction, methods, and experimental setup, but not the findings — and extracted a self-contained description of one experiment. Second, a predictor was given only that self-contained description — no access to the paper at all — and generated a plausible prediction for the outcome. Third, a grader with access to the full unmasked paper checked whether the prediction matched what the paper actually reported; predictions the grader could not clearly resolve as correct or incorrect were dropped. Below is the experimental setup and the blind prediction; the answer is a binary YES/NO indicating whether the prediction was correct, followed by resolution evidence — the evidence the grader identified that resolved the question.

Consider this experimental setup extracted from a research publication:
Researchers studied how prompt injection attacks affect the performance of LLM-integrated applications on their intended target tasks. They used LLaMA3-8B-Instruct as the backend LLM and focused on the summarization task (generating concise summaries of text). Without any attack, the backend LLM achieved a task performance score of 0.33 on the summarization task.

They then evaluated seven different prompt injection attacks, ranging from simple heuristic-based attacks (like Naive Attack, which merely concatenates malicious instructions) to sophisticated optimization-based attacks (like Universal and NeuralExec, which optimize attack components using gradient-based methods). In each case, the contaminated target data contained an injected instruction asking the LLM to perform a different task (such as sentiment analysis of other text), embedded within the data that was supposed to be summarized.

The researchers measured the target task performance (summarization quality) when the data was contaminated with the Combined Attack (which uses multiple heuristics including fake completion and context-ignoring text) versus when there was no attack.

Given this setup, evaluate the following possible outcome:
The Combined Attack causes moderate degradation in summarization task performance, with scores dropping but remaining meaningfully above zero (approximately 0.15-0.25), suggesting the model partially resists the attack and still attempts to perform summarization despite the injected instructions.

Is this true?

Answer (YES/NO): NO